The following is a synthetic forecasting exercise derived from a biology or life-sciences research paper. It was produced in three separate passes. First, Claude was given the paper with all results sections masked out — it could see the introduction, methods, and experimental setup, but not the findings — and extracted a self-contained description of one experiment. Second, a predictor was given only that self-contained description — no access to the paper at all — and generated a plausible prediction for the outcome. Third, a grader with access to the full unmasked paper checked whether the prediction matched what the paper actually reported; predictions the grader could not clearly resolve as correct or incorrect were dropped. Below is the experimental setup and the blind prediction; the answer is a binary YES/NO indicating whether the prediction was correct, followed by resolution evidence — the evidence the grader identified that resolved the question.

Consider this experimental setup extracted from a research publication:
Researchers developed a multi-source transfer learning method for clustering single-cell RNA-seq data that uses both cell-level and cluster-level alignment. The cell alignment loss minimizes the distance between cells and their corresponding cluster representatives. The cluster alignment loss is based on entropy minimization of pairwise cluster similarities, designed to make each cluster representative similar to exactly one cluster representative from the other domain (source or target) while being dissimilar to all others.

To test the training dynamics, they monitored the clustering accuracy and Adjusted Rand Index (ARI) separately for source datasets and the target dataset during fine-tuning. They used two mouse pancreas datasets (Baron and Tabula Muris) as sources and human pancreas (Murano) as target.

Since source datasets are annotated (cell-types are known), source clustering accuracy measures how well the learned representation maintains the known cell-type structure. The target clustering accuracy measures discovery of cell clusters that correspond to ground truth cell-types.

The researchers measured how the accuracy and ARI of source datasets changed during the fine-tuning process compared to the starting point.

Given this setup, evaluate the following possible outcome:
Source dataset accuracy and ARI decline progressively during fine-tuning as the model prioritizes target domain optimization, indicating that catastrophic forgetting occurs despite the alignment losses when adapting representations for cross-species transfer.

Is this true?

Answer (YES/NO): NO